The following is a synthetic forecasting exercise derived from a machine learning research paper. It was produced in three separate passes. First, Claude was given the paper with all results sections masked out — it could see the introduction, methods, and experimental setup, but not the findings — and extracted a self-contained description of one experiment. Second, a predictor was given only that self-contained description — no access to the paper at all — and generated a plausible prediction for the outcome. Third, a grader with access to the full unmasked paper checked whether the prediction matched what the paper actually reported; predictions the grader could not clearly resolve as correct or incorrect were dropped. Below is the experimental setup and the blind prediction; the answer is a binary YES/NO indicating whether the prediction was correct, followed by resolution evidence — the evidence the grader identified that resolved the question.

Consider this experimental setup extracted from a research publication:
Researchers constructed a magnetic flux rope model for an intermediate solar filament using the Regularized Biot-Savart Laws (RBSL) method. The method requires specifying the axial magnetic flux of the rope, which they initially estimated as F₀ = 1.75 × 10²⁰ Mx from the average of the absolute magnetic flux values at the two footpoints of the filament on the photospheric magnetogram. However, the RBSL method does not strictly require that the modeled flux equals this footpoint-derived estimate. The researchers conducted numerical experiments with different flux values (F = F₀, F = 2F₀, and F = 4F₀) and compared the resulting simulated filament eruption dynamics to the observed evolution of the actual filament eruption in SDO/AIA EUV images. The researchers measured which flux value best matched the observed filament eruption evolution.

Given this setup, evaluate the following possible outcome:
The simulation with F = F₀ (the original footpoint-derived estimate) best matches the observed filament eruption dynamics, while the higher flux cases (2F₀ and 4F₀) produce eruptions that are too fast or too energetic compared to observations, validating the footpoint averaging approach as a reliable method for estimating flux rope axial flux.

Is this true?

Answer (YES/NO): NO